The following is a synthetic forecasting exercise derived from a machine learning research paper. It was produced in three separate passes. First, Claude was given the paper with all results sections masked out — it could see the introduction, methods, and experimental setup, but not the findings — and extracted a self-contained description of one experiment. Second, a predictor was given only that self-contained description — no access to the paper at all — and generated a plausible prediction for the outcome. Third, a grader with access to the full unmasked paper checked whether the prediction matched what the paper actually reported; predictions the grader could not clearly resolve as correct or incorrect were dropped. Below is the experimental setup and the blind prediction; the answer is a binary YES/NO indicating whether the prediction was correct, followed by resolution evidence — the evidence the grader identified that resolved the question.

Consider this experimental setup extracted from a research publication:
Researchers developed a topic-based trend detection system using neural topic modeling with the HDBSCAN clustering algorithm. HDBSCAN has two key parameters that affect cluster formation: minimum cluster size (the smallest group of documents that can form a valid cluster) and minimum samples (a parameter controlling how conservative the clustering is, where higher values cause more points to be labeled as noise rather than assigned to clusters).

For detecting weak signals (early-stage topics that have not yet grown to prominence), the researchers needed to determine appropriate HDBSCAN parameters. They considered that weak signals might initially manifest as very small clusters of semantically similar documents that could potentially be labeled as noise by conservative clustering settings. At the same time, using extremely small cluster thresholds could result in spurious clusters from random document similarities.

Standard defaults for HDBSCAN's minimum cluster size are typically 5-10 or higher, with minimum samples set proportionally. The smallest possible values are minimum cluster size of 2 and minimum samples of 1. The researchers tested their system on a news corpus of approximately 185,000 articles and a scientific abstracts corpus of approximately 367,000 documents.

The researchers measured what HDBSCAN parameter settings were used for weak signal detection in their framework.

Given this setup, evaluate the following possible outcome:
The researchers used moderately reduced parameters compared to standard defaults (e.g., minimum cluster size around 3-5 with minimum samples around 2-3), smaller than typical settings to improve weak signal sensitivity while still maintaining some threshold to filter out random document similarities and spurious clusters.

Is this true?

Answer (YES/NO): NO